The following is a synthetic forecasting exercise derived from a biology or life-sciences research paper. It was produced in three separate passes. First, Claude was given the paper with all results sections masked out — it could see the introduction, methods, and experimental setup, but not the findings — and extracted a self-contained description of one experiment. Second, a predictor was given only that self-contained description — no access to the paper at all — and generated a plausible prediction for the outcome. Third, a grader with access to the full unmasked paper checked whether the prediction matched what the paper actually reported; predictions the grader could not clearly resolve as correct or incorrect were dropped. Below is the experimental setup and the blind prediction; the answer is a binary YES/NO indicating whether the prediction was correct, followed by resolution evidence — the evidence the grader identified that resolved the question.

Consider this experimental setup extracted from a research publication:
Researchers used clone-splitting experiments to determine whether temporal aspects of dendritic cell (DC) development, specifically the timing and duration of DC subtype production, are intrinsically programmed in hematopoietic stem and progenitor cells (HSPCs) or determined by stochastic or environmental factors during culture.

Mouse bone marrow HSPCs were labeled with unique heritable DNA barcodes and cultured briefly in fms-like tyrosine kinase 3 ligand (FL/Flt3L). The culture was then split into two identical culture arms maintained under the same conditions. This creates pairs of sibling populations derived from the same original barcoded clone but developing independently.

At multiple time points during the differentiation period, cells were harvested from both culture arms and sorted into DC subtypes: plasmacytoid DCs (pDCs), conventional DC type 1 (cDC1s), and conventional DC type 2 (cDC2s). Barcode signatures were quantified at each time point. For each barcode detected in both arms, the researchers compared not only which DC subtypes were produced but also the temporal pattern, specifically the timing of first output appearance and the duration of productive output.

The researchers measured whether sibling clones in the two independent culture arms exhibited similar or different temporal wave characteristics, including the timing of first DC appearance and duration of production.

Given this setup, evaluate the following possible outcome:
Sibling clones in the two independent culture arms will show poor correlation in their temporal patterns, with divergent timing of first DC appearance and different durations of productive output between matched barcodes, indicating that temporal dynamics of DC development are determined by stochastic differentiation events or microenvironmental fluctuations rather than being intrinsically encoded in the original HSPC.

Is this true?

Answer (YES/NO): NO